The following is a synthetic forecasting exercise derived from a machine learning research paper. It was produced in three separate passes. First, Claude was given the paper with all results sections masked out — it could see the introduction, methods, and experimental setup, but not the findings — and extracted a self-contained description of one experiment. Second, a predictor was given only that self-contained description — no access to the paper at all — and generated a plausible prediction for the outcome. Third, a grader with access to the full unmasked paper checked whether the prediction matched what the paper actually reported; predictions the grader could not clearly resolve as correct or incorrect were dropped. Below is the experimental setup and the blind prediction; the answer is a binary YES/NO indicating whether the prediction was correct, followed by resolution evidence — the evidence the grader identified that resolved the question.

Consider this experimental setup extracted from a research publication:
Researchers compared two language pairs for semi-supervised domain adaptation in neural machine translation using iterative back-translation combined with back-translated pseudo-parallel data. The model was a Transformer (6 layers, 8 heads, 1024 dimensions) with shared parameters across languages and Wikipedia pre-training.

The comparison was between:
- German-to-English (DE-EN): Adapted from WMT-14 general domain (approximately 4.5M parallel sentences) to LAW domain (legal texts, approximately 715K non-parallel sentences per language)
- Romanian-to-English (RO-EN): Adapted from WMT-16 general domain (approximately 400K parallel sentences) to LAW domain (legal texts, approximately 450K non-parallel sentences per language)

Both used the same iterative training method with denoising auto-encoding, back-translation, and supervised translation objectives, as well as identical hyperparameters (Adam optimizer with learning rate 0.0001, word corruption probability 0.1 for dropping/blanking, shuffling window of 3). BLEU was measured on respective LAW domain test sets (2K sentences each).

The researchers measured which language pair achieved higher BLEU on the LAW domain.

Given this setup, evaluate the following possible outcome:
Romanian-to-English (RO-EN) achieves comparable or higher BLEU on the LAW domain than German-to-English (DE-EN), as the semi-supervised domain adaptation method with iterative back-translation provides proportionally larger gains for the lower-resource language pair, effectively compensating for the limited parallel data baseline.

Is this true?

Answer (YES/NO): YES